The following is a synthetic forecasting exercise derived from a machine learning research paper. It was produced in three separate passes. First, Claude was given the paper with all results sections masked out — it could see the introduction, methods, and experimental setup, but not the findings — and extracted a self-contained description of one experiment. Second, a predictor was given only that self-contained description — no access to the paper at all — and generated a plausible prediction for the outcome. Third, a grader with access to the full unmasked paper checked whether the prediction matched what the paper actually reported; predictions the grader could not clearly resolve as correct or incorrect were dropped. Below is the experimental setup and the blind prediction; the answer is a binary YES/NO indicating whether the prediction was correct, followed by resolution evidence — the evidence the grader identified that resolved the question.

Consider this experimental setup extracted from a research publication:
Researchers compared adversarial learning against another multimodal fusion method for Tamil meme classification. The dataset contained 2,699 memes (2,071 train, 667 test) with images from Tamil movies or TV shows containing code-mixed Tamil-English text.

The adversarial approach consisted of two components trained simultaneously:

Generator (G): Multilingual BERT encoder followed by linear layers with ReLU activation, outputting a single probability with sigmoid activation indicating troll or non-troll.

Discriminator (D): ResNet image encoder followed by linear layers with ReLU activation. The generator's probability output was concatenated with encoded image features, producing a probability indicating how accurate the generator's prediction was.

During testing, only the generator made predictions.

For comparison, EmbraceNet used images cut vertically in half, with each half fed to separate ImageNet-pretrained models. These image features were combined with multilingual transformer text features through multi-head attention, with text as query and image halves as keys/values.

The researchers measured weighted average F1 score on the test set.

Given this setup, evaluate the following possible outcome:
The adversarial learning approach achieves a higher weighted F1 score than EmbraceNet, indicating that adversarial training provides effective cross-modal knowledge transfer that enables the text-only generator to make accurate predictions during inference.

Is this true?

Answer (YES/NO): NO